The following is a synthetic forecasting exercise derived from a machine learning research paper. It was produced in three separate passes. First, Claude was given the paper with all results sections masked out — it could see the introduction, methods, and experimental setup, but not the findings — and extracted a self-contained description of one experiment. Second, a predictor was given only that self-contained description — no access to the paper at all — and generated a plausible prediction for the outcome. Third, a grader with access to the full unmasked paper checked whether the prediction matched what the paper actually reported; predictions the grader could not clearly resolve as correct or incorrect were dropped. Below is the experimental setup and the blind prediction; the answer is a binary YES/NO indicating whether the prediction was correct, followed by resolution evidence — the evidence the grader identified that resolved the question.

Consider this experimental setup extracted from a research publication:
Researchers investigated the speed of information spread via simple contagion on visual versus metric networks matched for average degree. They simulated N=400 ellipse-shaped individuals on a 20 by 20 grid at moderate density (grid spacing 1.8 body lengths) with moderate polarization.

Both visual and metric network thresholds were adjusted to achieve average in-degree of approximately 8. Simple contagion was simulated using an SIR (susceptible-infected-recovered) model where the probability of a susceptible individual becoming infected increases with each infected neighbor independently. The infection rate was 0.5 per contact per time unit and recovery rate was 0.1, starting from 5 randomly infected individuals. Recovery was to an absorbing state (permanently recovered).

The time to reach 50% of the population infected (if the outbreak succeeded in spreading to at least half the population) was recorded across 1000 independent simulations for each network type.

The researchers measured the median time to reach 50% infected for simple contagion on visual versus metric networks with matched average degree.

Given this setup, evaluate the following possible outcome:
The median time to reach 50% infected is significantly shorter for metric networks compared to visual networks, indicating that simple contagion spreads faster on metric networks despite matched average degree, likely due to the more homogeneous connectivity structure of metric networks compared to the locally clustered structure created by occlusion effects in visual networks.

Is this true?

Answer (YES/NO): NO